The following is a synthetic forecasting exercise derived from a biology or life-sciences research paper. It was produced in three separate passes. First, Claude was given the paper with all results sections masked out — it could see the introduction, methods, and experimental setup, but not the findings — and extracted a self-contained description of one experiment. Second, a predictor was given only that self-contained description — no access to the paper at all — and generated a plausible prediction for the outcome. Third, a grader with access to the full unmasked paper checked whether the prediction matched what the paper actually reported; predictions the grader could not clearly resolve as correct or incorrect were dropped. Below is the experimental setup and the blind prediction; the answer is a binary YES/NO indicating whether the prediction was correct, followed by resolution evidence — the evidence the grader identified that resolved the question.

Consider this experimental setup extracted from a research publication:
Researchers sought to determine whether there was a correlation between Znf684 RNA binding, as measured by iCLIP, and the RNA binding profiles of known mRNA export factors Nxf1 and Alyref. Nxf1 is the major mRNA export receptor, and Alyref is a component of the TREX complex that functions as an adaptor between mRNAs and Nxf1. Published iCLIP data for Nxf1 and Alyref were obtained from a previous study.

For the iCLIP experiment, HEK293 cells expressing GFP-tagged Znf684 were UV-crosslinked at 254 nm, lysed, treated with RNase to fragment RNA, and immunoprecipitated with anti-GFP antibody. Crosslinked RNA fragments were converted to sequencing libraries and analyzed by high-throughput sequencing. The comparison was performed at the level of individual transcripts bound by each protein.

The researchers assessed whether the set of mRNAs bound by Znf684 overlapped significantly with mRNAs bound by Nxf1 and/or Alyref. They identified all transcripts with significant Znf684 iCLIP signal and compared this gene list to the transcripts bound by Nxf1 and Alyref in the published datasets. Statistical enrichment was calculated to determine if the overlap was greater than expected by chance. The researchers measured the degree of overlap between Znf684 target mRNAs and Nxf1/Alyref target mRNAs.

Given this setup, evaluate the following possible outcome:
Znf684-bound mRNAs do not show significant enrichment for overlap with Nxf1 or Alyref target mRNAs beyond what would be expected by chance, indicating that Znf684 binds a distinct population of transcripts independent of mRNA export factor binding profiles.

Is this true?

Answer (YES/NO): NO